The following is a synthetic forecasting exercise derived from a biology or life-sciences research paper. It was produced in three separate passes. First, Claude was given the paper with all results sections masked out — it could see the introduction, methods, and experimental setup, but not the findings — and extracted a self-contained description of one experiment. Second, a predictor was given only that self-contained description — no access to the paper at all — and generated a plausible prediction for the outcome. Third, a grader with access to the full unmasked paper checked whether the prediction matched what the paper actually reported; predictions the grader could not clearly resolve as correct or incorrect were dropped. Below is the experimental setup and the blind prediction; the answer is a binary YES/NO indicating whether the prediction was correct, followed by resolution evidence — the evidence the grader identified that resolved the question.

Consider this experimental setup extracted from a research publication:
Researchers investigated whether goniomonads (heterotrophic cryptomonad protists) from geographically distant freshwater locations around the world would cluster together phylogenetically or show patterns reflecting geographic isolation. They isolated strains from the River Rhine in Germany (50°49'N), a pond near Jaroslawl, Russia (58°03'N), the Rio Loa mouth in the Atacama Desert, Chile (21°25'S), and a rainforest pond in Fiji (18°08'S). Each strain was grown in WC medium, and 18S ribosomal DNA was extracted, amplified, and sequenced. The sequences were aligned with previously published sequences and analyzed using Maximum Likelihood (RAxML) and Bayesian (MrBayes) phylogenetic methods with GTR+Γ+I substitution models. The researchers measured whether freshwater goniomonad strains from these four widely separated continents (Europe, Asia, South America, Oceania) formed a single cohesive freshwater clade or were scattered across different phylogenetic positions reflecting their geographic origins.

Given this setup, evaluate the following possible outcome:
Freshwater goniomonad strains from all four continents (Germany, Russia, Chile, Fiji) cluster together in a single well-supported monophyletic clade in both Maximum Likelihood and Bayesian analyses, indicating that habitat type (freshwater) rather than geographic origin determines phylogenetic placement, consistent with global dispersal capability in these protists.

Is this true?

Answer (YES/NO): YES